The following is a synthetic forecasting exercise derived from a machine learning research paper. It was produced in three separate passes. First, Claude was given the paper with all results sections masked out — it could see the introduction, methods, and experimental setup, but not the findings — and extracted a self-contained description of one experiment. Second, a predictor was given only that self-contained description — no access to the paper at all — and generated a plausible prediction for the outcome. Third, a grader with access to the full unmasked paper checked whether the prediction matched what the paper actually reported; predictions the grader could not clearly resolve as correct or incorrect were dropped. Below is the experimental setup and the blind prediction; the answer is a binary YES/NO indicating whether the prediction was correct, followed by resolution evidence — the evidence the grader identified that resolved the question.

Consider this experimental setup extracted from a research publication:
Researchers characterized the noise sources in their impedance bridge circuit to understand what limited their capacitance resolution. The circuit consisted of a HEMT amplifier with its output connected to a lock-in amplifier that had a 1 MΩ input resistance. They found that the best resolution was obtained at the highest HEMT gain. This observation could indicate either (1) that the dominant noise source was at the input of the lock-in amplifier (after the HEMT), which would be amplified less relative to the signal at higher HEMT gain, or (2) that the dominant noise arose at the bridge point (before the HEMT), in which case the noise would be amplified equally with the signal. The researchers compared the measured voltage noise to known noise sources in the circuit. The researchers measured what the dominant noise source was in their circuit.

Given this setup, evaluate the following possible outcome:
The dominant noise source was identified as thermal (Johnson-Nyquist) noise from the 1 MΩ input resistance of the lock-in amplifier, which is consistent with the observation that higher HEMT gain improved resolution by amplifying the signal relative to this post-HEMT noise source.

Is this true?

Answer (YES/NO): YES